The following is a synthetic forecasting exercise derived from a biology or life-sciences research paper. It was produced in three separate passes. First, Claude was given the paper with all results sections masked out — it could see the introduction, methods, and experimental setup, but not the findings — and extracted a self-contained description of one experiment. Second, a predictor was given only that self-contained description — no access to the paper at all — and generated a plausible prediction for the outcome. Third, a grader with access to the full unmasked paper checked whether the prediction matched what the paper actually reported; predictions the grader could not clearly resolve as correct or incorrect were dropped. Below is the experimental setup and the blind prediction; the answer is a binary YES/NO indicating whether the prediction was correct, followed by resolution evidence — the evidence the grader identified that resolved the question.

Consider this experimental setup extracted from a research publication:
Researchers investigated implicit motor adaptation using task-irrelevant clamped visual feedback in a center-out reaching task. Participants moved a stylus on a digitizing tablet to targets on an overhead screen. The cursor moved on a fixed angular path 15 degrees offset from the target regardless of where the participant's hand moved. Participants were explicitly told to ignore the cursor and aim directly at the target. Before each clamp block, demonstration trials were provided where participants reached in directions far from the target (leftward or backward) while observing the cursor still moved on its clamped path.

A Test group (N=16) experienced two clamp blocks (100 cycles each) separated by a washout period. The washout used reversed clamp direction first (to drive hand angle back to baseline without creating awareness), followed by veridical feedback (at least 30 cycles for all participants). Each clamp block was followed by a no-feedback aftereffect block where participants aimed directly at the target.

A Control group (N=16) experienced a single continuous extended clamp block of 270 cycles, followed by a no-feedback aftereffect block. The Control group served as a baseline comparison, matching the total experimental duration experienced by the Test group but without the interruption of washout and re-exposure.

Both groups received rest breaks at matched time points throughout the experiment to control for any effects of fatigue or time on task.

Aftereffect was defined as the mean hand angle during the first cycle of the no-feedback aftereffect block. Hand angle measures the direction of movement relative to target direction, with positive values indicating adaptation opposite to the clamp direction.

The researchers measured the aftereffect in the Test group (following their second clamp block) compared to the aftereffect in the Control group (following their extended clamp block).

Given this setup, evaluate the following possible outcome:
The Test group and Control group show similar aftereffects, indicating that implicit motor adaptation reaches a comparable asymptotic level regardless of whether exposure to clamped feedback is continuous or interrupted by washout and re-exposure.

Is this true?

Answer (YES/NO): NO